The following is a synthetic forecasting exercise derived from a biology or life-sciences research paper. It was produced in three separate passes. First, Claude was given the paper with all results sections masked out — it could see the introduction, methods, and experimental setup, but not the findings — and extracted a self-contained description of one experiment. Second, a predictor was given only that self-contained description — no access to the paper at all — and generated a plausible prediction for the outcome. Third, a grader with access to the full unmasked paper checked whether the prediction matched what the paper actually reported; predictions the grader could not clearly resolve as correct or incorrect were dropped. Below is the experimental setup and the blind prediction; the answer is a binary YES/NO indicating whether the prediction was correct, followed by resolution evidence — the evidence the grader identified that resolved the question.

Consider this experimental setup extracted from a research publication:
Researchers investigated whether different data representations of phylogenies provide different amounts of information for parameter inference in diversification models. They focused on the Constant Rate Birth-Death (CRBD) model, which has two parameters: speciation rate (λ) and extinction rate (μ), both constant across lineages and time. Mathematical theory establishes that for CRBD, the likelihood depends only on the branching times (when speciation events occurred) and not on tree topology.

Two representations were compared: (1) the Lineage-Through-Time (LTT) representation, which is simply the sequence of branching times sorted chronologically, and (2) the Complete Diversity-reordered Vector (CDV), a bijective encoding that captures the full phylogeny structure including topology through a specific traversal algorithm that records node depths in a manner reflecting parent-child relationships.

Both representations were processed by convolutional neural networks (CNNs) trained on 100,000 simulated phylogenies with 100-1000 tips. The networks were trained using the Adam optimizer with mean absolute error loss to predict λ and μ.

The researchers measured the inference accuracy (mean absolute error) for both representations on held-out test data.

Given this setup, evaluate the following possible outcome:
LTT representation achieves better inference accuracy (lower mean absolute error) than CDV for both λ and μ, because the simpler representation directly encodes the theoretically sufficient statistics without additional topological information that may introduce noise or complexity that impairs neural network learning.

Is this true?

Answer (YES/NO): NO